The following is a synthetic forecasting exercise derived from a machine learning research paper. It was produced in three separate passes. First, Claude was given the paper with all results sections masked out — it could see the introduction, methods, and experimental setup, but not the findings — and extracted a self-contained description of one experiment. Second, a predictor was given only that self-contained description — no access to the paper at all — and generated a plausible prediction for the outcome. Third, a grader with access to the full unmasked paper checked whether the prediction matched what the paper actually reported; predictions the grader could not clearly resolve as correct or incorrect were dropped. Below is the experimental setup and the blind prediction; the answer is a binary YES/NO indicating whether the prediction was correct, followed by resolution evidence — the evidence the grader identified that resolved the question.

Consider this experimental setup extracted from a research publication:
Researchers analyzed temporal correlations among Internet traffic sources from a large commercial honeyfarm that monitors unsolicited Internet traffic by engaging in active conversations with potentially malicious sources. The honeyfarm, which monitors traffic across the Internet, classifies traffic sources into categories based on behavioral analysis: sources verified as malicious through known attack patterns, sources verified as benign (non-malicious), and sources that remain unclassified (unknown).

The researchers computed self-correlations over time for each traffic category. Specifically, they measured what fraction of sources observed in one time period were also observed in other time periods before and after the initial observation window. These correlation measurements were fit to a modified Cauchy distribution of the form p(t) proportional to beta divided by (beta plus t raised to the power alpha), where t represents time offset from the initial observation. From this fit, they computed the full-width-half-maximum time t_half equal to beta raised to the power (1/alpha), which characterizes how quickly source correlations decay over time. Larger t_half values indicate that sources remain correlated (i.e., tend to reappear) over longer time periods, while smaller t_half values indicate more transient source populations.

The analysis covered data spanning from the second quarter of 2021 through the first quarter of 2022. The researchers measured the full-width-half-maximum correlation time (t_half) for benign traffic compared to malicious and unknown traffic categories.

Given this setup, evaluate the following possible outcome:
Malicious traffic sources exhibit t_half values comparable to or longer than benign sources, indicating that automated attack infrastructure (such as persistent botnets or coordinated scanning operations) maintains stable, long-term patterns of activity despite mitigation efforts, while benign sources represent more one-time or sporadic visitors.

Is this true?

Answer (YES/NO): NO